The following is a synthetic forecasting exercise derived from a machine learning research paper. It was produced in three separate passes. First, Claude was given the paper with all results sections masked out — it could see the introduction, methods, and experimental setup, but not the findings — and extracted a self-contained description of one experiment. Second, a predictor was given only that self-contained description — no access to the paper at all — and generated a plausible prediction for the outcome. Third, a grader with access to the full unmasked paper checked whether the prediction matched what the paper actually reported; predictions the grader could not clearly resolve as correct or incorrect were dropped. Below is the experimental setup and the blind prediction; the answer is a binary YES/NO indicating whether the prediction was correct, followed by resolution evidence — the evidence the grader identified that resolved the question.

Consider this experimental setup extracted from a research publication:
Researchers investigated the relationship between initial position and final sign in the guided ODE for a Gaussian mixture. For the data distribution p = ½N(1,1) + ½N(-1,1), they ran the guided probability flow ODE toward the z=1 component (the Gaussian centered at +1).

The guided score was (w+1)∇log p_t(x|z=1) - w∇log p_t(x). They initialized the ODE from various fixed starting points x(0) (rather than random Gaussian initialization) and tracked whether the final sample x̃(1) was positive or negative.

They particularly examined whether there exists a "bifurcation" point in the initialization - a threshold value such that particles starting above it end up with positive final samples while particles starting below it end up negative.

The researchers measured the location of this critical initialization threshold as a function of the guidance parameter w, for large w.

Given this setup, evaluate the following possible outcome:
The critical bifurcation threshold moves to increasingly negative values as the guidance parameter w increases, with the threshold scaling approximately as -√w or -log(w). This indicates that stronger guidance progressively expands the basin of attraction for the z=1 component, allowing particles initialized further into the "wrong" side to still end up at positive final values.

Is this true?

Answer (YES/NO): NO